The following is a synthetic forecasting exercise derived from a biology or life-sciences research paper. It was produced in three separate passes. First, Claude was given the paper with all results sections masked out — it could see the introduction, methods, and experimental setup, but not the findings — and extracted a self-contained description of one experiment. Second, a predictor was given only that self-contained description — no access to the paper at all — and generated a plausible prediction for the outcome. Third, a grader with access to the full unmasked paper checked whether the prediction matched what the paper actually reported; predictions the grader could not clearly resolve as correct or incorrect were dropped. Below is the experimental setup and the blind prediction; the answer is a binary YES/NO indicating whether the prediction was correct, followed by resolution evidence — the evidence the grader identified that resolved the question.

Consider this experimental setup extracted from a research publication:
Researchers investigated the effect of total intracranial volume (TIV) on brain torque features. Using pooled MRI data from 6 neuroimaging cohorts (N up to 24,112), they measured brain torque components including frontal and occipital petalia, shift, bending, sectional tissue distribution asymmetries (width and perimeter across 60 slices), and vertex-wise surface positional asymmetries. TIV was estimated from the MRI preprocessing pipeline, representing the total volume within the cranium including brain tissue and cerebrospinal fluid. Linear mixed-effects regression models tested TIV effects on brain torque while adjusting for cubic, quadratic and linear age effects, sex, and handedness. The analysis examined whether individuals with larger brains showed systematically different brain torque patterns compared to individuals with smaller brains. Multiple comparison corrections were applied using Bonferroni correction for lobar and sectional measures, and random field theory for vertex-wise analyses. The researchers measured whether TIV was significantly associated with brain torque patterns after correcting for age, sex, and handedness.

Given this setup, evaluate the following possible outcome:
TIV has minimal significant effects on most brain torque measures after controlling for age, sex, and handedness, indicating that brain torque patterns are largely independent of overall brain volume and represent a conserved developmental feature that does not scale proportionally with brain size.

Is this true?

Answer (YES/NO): YES